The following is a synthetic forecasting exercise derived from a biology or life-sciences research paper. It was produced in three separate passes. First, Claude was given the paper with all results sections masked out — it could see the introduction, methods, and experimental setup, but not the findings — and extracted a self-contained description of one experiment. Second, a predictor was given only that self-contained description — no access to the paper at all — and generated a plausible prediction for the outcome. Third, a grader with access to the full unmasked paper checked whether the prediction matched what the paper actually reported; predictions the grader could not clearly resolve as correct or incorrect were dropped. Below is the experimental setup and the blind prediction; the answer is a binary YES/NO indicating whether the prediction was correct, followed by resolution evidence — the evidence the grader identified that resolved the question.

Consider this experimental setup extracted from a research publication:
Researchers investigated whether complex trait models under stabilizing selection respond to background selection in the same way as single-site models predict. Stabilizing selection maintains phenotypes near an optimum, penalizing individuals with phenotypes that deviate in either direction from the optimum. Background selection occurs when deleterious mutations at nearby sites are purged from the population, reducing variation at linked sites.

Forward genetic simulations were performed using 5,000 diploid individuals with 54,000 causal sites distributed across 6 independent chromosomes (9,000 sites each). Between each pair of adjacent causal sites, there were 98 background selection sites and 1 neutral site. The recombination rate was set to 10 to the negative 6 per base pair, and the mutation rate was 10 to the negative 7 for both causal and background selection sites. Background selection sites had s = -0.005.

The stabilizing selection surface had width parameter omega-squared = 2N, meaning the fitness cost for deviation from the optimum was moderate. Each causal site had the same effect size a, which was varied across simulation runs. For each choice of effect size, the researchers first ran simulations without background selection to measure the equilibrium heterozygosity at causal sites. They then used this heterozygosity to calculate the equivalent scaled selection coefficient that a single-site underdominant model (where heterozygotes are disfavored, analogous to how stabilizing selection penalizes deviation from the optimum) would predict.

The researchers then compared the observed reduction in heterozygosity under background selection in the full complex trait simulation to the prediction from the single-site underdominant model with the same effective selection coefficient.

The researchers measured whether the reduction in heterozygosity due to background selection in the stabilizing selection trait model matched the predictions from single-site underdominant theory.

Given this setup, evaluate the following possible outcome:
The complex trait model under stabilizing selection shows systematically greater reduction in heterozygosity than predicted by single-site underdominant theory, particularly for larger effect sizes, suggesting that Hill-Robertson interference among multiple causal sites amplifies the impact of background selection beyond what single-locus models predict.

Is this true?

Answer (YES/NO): NO